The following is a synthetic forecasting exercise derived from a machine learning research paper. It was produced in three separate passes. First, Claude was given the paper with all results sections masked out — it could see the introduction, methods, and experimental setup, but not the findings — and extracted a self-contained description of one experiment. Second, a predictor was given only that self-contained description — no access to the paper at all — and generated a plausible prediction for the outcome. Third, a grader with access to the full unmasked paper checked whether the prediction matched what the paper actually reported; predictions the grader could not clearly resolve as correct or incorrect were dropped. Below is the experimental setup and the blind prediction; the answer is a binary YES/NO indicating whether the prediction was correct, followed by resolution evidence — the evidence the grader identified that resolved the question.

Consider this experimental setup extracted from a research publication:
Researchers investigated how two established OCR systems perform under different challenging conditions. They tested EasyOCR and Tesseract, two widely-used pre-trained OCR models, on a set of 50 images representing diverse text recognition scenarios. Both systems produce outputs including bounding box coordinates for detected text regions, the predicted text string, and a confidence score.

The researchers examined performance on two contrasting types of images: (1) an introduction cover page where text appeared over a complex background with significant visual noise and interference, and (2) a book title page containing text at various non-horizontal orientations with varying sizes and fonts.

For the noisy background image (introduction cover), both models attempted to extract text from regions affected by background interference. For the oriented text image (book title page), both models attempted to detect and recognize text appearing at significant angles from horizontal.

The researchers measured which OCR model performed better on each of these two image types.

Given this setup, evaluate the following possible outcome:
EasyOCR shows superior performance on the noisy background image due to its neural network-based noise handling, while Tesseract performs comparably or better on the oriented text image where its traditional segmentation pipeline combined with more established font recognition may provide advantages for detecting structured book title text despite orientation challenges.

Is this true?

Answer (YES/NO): YES